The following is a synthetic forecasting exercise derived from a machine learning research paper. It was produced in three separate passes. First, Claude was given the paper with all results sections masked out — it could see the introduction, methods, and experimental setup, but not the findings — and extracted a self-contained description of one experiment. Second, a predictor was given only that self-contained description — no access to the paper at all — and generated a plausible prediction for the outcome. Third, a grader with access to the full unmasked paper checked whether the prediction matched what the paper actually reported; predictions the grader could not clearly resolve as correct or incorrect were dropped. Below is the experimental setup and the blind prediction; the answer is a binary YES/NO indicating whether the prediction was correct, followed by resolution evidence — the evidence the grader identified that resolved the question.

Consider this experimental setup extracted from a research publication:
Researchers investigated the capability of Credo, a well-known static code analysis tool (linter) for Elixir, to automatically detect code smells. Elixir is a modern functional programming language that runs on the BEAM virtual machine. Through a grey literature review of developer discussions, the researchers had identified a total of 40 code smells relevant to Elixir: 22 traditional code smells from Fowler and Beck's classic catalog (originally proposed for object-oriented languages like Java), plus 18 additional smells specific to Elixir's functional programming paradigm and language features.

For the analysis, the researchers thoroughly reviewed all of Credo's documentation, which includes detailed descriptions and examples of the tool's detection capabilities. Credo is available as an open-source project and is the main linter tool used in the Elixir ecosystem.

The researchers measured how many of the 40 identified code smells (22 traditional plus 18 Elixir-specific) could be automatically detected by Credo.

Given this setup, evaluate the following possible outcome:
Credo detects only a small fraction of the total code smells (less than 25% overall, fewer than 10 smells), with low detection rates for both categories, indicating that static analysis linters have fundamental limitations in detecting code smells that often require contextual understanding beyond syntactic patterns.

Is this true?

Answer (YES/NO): YES